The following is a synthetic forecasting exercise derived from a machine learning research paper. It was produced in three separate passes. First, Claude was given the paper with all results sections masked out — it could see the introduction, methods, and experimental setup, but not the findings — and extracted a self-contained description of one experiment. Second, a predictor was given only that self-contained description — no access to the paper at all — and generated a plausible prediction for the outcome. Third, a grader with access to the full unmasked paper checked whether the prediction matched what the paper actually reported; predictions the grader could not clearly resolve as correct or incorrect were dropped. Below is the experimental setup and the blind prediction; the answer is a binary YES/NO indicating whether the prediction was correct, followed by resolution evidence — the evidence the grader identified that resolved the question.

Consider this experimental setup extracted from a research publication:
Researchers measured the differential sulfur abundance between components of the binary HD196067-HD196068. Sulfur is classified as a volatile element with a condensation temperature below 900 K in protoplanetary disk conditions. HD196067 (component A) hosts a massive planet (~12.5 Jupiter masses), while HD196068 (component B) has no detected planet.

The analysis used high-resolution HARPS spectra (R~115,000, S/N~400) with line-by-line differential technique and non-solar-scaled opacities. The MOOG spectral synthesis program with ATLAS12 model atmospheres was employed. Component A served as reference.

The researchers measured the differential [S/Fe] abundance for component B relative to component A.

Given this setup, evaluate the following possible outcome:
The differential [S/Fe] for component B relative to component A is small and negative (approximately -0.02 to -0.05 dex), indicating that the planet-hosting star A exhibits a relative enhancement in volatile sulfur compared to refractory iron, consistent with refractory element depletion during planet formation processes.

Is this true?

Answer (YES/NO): YES